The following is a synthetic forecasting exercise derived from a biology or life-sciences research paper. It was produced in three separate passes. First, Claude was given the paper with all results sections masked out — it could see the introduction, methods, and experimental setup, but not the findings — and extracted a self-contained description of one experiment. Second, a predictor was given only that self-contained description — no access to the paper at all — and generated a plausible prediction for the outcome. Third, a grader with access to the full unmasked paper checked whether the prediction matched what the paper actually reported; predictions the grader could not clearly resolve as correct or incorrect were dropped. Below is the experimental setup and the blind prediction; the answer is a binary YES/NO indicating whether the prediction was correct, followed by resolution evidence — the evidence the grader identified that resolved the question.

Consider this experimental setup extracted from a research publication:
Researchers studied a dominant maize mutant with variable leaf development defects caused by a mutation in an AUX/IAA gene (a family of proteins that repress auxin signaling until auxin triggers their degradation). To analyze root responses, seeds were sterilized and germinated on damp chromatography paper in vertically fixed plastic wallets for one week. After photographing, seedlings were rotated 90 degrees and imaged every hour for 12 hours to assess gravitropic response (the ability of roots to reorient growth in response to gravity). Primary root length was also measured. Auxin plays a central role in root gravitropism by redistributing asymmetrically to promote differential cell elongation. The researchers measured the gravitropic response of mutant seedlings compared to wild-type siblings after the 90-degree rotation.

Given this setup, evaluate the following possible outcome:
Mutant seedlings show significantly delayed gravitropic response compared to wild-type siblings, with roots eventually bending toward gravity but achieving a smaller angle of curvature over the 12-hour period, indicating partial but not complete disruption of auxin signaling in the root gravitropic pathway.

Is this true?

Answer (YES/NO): NO